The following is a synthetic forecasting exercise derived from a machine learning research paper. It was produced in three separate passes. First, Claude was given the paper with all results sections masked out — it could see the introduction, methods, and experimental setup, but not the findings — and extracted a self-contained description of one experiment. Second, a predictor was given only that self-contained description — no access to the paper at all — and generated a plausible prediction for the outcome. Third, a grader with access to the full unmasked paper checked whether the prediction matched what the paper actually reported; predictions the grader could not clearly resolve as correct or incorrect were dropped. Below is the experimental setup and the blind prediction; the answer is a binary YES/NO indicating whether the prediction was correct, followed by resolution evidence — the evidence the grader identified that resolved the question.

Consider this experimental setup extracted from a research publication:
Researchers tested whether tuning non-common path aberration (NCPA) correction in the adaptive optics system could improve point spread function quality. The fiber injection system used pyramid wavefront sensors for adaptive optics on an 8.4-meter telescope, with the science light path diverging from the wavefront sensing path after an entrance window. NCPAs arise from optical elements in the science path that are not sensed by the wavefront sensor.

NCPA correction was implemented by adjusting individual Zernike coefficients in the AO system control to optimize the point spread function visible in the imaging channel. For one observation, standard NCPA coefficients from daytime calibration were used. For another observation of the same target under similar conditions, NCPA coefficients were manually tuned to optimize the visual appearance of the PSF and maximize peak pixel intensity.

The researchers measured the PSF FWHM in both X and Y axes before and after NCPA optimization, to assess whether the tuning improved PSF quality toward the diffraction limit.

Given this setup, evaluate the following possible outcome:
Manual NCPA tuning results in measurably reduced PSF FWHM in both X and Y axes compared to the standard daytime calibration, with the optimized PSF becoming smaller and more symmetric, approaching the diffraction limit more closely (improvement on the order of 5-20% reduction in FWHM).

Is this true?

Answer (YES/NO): NO